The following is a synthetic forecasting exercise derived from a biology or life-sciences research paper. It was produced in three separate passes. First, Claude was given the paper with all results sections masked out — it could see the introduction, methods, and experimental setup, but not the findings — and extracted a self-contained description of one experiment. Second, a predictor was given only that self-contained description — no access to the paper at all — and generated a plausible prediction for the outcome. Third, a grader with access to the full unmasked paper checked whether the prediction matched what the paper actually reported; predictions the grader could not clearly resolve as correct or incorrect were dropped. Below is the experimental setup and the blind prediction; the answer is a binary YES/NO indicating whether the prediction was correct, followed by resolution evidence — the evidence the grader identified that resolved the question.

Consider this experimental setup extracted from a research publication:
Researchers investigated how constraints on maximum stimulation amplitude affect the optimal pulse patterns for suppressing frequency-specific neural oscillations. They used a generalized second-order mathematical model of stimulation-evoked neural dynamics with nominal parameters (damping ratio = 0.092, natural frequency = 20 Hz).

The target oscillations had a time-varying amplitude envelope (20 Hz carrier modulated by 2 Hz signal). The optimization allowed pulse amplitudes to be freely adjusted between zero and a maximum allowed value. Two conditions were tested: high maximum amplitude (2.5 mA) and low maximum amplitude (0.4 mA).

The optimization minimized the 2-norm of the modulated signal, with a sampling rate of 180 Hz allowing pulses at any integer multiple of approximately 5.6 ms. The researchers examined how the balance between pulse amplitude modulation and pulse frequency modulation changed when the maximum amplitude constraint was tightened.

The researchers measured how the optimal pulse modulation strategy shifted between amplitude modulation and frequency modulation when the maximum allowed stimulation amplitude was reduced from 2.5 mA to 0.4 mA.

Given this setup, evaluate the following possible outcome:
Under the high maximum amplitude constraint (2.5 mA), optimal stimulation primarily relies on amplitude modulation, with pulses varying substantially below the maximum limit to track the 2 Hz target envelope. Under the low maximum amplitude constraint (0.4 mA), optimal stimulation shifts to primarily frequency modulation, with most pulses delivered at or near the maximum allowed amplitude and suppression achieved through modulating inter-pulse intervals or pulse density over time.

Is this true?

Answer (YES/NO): NO